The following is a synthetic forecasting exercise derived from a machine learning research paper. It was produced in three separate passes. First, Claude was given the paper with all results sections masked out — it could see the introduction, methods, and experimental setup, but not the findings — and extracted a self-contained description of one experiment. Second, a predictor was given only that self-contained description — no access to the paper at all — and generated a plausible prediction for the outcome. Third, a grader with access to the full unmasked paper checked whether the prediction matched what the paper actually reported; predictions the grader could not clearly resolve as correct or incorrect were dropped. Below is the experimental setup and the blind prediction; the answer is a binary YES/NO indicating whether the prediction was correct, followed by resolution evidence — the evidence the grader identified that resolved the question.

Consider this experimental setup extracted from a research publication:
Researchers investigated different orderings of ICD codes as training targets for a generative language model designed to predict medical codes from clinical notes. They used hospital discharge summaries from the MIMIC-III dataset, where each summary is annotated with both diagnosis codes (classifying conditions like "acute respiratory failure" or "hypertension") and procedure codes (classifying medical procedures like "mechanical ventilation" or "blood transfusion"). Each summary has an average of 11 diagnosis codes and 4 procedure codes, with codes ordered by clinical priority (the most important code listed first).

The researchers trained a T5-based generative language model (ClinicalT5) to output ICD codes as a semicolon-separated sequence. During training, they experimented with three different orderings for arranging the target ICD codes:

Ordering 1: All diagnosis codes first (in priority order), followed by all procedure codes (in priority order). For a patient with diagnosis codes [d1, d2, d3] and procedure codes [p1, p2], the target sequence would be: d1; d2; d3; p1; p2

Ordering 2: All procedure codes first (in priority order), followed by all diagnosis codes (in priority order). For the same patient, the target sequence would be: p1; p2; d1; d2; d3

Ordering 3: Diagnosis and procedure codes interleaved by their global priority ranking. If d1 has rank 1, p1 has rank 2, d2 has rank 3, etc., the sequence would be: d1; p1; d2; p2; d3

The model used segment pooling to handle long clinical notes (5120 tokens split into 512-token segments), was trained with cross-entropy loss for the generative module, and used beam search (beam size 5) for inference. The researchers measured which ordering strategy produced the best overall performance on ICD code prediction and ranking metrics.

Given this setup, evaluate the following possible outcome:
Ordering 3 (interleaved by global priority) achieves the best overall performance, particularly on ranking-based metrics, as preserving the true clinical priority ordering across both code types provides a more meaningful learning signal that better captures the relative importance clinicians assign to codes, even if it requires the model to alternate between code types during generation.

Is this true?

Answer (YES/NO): YES